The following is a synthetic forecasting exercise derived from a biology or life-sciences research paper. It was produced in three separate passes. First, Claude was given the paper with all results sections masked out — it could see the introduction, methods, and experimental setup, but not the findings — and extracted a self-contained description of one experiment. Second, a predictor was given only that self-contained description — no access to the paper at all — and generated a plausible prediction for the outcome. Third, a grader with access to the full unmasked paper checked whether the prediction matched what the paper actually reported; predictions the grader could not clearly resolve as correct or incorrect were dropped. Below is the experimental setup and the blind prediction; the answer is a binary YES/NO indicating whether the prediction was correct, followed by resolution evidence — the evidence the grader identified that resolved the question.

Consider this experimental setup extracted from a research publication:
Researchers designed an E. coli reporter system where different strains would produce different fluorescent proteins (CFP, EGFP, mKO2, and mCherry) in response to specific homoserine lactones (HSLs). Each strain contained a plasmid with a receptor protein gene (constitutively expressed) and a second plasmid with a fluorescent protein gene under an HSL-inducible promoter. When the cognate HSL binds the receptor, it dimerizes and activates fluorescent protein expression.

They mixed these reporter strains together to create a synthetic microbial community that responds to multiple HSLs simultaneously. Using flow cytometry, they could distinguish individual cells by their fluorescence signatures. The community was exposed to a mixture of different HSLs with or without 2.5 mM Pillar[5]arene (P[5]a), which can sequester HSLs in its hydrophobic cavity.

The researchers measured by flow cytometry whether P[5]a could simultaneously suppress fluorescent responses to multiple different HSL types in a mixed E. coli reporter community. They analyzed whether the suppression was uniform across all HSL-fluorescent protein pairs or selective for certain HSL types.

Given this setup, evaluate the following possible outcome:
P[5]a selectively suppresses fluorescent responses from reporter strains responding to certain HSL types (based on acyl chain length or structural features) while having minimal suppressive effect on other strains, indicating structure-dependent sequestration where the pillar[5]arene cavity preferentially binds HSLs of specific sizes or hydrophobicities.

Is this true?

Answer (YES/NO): YES